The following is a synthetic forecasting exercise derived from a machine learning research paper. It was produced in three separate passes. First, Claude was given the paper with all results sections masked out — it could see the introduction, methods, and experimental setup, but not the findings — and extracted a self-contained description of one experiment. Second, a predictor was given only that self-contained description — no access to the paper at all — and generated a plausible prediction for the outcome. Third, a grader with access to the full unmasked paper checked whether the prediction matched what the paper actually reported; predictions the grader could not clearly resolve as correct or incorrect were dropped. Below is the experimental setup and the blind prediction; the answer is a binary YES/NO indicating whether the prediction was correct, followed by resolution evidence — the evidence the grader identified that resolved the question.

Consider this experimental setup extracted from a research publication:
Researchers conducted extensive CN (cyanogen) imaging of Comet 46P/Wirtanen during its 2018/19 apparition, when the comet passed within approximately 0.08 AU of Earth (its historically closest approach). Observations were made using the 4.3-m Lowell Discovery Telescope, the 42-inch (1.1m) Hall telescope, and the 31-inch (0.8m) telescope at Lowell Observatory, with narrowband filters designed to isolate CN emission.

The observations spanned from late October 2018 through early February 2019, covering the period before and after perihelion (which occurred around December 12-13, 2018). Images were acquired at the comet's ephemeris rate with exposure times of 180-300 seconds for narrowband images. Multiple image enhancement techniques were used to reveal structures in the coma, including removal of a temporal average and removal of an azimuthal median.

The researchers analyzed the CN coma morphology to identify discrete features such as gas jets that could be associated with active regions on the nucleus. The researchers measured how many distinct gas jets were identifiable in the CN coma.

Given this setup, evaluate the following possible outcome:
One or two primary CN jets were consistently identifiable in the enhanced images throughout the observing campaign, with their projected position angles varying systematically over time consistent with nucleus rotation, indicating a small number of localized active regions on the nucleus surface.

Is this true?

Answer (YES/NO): YES